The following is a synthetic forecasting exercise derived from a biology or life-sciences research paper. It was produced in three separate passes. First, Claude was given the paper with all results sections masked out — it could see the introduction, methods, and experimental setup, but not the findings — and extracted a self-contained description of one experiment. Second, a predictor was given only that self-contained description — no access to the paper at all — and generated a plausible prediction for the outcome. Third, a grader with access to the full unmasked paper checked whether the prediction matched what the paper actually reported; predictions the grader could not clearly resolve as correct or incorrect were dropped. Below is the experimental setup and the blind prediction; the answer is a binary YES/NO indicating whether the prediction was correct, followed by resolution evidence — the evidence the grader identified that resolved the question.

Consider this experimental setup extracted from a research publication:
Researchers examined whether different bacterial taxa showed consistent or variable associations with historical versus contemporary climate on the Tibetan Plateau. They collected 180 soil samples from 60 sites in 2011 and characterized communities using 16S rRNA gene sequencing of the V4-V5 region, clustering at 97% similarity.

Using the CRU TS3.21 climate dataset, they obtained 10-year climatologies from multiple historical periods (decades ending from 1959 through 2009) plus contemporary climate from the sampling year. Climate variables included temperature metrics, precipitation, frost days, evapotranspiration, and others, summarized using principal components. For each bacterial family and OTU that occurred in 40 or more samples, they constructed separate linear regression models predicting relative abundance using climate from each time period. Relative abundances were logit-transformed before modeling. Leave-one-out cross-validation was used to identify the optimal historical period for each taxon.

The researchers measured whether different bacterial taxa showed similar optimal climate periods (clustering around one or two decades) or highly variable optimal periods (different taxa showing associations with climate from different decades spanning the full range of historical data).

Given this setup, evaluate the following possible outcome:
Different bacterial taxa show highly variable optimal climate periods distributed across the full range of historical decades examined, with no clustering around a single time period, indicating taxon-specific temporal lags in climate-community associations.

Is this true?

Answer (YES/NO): NO